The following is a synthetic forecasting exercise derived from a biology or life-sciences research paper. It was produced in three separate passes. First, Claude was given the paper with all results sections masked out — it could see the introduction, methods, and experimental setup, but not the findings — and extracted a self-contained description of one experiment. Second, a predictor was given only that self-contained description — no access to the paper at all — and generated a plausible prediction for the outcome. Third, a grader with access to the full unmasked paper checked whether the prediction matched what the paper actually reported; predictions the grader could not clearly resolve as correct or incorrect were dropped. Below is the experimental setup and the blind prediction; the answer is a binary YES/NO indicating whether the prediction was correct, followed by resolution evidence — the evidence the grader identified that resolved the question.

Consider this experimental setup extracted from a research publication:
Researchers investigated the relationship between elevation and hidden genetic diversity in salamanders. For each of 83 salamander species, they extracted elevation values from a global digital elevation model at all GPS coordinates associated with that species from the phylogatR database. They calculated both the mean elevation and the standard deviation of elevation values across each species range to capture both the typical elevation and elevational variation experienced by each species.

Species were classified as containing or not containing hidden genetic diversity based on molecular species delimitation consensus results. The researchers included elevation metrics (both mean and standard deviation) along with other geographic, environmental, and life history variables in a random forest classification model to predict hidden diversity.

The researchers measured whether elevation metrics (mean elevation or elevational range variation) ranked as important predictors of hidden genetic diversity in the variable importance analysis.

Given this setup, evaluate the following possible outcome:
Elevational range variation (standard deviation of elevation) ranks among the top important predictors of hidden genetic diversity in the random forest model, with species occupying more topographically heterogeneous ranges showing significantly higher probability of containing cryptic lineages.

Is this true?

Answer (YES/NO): NO